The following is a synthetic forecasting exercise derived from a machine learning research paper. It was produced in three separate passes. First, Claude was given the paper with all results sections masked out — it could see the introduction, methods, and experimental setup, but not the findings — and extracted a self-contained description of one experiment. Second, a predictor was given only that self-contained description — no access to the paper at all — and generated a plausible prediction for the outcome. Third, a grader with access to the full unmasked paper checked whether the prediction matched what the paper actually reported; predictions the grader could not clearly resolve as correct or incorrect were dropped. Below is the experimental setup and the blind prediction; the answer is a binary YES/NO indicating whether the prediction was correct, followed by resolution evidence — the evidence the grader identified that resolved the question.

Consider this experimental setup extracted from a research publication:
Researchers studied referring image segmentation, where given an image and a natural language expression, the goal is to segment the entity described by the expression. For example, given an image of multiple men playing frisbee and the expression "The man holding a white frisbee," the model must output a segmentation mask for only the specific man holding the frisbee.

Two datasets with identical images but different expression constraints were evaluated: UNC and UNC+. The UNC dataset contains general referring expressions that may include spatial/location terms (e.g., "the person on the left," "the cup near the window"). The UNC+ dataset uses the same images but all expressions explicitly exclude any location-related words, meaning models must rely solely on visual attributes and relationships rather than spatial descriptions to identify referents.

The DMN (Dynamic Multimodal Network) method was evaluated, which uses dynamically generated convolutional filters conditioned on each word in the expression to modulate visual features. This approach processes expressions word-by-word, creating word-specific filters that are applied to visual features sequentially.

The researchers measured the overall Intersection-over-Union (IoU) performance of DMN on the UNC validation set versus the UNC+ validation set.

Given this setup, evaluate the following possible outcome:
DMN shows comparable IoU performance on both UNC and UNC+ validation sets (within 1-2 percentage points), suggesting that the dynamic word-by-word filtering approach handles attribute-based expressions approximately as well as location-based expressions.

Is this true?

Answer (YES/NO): NO